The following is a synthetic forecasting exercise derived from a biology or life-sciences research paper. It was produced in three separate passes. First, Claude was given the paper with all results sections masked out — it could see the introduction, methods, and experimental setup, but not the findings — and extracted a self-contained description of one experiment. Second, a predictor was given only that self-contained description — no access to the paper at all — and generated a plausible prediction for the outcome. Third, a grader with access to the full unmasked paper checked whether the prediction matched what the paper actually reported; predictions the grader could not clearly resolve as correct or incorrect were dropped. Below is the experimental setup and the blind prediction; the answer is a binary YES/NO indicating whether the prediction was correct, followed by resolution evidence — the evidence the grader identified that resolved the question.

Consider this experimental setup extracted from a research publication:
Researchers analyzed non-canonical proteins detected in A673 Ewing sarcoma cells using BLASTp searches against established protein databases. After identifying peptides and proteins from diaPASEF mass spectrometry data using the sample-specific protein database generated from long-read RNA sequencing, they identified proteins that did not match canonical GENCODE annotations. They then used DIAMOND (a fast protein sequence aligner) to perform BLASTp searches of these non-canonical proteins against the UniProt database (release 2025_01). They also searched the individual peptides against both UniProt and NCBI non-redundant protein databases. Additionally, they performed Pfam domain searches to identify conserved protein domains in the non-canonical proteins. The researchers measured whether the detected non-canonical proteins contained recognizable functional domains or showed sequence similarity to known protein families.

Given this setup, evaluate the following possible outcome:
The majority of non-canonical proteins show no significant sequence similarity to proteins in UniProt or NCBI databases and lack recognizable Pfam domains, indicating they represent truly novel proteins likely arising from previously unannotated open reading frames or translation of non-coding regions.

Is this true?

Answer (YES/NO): NO